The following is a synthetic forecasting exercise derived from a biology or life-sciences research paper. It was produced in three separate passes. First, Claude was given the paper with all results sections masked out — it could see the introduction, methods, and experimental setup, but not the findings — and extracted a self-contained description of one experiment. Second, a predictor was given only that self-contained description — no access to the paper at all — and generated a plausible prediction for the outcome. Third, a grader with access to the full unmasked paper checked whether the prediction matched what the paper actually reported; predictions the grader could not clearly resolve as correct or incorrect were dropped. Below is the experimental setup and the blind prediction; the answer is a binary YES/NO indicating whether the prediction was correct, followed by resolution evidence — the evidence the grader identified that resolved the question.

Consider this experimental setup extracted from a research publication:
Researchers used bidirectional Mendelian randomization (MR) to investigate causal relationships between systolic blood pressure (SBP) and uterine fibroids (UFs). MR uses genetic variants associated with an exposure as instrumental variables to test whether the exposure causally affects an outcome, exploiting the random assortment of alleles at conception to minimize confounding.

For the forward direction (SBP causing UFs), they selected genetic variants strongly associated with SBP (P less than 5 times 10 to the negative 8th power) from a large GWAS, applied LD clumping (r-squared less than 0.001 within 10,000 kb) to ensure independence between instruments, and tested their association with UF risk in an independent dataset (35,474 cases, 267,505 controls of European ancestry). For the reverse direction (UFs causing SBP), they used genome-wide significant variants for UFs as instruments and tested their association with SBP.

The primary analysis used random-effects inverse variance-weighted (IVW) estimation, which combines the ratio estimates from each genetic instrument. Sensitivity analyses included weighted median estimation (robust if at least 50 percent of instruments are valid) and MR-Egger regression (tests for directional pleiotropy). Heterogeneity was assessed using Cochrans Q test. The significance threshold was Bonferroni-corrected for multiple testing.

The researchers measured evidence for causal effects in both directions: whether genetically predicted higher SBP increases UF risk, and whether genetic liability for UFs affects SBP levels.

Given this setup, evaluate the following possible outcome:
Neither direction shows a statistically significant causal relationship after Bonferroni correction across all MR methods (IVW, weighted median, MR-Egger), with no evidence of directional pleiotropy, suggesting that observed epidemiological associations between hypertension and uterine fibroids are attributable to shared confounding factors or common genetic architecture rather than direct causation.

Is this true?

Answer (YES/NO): YES